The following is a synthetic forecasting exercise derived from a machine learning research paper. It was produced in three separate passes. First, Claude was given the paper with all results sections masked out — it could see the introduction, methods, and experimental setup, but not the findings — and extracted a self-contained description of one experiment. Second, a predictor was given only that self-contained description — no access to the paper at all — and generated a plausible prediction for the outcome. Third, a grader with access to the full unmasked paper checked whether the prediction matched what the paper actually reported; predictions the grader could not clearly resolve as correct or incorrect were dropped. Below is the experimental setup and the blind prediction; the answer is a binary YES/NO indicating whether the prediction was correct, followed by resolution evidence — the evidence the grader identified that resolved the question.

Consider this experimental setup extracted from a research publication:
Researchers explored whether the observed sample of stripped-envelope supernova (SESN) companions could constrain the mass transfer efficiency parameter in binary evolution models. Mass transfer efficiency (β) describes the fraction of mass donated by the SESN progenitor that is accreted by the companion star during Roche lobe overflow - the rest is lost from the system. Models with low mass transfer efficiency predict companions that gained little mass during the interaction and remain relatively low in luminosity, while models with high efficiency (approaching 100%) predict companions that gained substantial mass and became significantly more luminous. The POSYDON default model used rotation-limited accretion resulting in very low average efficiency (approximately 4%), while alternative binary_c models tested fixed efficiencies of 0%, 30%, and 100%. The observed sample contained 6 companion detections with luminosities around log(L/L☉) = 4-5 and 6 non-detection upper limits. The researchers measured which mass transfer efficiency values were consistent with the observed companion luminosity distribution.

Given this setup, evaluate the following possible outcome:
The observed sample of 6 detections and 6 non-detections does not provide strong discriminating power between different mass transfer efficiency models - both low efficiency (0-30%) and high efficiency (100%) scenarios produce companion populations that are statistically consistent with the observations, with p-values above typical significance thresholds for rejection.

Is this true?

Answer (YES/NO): NO